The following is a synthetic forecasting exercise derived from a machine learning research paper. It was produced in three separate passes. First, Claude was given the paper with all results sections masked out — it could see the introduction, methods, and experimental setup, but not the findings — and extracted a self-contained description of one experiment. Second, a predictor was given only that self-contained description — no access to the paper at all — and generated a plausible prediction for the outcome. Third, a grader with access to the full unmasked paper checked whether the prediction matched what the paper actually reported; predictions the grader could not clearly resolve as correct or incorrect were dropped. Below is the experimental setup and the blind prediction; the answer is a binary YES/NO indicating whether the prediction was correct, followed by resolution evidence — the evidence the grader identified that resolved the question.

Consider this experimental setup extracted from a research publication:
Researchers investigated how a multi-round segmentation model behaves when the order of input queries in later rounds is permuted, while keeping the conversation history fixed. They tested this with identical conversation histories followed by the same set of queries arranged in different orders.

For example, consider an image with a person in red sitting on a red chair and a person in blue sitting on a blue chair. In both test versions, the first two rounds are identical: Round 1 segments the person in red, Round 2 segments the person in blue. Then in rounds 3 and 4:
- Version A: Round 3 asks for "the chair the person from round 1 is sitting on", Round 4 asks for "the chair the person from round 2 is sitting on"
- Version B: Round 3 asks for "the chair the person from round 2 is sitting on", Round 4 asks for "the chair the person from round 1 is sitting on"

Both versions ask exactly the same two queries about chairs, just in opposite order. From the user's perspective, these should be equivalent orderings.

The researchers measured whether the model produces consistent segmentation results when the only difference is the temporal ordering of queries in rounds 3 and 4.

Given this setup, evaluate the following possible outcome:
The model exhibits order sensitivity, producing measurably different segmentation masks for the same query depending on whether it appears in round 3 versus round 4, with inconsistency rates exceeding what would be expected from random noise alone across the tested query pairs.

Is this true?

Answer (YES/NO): YES